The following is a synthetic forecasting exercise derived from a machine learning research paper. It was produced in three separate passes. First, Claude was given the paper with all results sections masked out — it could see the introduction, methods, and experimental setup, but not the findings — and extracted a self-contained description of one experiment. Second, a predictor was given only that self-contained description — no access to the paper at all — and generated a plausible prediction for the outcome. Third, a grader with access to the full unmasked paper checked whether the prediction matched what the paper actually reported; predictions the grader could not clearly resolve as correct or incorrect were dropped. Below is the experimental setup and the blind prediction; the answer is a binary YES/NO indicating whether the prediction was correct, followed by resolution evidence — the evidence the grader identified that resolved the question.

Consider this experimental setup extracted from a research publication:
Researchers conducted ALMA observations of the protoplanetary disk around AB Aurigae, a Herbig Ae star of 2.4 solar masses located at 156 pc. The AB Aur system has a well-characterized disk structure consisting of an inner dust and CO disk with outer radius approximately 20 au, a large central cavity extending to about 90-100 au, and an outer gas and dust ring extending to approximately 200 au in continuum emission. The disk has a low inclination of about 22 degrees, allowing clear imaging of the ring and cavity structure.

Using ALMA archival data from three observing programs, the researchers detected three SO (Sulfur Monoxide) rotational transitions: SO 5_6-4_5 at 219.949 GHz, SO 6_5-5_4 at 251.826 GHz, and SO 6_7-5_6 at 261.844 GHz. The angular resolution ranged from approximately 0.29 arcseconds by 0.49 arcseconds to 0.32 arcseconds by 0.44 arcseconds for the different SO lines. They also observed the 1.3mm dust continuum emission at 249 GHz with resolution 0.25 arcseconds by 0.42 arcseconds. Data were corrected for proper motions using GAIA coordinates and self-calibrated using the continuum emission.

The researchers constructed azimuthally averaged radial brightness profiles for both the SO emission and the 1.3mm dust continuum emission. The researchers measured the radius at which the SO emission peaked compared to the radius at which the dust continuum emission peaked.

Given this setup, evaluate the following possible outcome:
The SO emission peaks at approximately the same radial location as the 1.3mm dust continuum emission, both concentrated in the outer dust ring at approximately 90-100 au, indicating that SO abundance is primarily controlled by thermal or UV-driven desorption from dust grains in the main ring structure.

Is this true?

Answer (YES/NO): NO